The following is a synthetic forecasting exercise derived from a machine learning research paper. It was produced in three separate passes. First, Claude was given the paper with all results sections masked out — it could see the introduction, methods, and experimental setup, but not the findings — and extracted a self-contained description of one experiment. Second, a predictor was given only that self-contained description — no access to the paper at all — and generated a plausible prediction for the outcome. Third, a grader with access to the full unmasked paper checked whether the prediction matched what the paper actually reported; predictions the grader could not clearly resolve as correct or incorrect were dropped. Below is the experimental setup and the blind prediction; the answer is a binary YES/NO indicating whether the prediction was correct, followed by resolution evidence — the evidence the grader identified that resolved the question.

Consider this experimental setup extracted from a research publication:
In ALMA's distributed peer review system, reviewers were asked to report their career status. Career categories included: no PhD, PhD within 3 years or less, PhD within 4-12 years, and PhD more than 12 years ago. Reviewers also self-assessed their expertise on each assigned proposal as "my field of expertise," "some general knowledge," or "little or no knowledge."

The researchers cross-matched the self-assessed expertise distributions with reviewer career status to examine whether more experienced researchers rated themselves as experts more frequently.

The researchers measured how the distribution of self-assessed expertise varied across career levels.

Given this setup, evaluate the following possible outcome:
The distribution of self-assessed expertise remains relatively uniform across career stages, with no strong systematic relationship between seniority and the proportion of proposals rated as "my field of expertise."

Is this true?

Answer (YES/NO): NO